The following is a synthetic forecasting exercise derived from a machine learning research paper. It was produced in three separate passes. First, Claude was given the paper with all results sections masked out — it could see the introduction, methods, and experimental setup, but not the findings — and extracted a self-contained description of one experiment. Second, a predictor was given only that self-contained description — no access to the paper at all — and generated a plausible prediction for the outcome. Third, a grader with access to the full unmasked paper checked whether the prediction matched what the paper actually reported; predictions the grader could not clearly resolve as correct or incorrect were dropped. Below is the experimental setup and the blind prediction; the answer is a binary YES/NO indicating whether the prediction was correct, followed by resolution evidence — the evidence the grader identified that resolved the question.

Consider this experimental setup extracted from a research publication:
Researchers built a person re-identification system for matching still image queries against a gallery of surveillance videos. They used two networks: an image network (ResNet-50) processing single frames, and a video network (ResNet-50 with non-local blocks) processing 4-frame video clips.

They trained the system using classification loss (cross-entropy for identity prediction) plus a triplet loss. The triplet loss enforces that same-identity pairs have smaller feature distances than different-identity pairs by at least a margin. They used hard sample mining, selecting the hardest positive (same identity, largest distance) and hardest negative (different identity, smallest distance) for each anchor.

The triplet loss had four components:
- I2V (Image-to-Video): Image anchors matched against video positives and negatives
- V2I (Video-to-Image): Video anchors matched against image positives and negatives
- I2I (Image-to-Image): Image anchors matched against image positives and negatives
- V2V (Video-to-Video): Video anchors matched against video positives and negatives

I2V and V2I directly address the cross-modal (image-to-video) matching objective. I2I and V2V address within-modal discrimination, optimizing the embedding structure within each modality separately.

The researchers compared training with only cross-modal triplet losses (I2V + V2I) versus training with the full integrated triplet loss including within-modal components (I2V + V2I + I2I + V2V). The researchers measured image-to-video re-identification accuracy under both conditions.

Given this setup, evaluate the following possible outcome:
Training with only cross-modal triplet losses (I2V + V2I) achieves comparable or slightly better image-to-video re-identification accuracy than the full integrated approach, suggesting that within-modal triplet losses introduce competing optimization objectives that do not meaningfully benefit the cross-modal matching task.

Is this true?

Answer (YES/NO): NO